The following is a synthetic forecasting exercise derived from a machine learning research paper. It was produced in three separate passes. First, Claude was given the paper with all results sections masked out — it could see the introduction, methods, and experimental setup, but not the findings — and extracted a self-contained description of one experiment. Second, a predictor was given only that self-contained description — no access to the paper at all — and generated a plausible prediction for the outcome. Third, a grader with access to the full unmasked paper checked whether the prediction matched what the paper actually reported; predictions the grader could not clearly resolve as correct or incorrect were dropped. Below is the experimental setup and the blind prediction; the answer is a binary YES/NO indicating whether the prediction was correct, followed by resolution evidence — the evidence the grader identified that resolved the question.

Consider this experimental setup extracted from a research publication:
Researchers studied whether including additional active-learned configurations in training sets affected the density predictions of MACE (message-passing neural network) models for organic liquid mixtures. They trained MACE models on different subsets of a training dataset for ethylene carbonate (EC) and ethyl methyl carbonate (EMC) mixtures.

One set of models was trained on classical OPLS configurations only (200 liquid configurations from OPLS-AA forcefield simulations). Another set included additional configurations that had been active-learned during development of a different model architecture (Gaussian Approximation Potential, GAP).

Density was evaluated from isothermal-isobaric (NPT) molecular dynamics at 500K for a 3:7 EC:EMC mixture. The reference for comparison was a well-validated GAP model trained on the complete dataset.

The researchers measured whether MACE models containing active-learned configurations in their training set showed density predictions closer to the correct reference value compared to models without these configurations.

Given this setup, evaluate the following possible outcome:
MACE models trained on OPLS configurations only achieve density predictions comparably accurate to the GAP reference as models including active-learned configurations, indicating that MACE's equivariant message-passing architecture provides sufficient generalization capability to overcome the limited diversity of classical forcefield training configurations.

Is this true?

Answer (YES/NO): NO